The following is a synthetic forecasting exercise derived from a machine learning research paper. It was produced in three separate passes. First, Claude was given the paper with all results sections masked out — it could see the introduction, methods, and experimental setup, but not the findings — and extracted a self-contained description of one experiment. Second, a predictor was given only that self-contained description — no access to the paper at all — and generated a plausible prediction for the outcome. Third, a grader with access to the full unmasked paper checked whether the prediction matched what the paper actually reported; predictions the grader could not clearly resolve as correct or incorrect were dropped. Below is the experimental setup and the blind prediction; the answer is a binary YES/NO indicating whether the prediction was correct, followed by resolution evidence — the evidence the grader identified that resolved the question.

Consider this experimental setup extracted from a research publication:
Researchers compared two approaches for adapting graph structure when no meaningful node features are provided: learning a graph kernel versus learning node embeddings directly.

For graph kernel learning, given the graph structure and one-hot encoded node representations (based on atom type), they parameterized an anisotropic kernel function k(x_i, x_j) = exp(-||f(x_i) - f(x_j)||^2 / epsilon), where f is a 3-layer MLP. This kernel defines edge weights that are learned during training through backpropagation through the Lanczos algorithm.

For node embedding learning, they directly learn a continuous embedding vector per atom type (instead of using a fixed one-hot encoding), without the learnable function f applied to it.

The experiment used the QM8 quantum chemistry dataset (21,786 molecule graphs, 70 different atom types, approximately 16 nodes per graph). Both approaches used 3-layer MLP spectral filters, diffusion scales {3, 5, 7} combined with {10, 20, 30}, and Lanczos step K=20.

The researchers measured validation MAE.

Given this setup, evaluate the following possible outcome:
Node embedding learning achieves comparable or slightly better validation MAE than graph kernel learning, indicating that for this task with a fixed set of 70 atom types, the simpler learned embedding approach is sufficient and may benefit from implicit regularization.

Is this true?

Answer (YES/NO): NO